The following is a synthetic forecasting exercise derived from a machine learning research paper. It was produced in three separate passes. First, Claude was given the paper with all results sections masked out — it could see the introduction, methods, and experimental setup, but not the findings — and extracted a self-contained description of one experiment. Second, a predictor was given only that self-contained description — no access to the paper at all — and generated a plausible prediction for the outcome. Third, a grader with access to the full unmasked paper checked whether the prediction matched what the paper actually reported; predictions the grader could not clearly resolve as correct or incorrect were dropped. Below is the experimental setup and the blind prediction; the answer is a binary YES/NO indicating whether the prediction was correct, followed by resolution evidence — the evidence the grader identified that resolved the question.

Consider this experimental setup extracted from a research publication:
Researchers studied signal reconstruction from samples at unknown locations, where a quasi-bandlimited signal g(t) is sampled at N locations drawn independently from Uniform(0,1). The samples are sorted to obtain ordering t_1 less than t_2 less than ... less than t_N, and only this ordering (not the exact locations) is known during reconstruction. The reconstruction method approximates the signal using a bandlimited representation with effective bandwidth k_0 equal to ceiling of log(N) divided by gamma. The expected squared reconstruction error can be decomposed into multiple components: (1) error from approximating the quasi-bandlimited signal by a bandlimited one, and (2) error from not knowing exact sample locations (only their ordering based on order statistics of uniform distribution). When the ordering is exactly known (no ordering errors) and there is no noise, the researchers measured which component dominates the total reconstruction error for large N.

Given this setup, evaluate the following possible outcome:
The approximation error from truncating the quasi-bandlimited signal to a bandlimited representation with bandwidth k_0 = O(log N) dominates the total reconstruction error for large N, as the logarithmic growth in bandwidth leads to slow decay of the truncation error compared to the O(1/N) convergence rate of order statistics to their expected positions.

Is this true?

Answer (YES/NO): NO